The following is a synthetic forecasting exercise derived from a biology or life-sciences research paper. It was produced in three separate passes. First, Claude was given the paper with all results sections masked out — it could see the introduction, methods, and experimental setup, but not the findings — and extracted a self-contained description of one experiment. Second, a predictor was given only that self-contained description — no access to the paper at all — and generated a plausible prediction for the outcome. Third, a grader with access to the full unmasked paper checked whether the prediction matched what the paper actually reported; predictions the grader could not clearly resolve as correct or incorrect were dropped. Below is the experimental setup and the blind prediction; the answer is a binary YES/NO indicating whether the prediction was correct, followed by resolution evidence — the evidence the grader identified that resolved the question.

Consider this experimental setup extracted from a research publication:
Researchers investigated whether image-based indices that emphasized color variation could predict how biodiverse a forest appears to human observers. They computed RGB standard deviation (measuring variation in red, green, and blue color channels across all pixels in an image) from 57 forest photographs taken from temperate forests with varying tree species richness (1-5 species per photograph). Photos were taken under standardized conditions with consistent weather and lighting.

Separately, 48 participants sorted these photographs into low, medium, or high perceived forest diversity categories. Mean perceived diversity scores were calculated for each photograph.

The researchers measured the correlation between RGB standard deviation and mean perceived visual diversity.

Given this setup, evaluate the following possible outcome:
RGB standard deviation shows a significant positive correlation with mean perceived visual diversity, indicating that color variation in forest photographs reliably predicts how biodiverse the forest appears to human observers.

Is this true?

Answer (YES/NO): NO